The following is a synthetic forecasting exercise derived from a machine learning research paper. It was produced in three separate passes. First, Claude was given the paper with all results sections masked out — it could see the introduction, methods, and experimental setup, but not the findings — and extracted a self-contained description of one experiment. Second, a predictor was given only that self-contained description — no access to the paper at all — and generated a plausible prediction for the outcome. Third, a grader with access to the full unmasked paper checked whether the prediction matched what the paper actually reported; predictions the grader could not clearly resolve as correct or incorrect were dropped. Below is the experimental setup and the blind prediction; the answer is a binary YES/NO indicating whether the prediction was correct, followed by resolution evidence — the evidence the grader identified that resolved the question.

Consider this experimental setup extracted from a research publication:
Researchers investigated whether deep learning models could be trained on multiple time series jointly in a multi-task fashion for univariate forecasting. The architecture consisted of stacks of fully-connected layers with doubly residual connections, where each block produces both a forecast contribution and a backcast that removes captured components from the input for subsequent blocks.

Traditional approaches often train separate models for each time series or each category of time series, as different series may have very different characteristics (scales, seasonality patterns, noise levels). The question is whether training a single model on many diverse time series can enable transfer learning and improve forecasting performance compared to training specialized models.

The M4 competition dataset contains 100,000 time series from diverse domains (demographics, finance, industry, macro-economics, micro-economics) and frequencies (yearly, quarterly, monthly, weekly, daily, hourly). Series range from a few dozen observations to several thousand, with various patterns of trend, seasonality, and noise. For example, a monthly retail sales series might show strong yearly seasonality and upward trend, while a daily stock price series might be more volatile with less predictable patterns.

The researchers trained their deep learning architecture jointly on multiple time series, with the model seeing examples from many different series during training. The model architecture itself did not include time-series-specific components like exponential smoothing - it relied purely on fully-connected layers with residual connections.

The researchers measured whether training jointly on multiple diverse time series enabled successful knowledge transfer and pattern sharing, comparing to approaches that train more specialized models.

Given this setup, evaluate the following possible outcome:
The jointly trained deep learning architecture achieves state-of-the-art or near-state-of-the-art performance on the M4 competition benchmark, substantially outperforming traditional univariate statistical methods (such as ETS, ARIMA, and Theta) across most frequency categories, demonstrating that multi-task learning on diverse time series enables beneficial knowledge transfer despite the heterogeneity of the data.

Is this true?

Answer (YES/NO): YES